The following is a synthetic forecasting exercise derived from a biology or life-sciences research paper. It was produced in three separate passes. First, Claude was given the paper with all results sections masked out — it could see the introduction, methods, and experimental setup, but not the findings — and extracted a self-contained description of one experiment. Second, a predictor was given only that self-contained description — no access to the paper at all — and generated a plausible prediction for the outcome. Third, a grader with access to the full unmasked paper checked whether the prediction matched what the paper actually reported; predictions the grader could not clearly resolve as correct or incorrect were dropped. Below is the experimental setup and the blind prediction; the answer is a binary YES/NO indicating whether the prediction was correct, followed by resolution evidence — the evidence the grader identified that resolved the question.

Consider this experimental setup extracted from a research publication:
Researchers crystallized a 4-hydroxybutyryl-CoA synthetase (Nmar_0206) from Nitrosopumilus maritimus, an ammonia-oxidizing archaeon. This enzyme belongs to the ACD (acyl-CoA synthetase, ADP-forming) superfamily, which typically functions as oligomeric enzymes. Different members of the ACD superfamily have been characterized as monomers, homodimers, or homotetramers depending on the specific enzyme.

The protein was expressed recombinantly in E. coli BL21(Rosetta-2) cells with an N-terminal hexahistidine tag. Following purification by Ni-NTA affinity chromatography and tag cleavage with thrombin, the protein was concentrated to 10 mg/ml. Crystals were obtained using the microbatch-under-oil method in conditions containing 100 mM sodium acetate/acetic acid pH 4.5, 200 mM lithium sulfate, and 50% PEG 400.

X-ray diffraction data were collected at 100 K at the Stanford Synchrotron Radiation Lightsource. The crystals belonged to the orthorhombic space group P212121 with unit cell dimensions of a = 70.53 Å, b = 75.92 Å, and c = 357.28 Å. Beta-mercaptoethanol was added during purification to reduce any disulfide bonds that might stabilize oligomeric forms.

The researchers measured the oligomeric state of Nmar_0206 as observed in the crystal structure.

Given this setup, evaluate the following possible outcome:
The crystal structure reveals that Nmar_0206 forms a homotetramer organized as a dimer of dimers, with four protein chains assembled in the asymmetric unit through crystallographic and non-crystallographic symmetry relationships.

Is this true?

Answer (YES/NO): NO